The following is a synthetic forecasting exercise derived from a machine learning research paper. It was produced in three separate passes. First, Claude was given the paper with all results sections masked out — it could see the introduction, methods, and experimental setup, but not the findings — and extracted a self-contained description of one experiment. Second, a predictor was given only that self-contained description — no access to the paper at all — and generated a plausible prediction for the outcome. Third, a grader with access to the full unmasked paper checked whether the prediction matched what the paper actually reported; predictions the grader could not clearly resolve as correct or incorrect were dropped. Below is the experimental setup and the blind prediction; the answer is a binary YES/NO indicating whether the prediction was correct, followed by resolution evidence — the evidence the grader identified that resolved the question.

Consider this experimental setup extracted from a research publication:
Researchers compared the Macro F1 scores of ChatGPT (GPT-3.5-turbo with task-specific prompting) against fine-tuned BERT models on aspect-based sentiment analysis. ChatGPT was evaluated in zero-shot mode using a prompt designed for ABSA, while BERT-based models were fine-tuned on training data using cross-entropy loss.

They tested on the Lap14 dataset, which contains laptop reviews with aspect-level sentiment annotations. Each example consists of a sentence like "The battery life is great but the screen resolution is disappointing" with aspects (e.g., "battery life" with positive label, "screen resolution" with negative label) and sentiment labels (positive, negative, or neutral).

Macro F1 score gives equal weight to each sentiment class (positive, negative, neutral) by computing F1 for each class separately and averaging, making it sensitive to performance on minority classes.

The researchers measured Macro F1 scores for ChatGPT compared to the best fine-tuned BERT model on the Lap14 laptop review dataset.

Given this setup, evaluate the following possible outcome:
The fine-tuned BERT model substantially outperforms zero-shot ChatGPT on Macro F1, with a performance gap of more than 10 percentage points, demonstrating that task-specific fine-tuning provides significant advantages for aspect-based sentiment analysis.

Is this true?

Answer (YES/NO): YES